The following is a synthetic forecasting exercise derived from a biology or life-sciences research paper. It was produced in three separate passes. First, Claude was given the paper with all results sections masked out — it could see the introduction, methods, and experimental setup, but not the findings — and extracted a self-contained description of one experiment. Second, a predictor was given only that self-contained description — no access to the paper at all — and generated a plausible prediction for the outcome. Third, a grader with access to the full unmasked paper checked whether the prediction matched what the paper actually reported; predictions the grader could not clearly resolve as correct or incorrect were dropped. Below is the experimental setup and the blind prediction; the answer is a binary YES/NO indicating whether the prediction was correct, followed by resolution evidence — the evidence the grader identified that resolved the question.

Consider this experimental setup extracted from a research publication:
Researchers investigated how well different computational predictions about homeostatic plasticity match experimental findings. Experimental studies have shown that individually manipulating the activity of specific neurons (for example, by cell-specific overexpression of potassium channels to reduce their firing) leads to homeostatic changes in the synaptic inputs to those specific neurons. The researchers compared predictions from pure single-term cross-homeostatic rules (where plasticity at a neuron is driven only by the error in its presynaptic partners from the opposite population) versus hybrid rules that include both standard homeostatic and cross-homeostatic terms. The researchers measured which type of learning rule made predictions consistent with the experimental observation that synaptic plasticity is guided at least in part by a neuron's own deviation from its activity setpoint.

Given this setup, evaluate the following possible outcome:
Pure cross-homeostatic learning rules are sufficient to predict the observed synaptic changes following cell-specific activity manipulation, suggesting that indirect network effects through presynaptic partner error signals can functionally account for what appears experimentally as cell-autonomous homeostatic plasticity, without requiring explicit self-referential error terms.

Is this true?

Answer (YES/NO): NO